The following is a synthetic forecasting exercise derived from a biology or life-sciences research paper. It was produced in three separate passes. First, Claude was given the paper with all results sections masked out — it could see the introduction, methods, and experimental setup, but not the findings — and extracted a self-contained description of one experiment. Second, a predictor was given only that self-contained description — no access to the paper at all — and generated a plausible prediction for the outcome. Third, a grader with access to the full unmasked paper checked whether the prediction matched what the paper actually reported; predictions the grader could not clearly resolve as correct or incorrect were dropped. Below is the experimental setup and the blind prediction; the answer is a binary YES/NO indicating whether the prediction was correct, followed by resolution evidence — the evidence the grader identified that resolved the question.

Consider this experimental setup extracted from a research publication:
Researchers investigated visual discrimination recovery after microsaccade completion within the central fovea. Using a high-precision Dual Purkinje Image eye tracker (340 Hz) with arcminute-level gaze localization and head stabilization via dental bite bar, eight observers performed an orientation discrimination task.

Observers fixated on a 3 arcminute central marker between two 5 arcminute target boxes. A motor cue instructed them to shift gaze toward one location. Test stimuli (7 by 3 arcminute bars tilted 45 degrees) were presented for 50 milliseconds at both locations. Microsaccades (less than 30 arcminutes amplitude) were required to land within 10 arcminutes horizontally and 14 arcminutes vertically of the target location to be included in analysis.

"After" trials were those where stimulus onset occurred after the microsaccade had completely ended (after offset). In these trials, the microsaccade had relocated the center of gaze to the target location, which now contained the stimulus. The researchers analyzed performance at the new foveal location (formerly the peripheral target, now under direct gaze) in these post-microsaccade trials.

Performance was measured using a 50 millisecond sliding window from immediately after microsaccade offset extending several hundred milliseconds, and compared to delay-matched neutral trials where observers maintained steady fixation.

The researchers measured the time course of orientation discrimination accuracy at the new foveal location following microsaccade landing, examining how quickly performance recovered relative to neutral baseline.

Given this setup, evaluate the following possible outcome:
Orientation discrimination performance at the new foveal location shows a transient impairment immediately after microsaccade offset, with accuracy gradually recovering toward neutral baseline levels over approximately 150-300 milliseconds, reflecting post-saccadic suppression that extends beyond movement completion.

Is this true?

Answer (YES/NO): NO